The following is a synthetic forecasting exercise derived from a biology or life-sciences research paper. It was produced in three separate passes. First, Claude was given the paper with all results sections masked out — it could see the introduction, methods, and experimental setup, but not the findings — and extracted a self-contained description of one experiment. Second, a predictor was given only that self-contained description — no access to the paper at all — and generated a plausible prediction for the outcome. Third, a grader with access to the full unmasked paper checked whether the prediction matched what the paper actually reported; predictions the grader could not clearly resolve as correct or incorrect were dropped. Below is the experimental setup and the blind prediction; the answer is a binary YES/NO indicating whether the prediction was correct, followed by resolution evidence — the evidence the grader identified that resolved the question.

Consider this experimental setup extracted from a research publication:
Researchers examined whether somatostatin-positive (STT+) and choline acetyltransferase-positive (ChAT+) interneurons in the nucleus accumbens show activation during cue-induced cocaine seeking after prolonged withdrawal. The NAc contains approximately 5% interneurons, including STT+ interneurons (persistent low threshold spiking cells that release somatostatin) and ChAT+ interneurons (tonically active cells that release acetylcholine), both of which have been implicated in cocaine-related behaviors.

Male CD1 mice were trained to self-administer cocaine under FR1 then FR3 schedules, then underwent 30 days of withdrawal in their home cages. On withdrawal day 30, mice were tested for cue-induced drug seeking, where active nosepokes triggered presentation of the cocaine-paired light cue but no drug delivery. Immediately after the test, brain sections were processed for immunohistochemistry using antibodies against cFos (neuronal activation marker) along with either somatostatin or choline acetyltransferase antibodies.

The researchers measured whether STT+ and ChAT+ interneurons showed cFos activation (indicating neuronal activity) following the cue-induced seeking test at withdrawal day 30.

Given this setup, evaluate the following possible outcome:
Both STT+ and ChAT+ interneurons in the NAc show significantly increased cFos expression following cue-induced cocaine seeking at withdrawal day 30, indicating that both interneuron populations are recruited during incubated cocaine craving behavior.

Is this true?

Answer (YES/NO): NO